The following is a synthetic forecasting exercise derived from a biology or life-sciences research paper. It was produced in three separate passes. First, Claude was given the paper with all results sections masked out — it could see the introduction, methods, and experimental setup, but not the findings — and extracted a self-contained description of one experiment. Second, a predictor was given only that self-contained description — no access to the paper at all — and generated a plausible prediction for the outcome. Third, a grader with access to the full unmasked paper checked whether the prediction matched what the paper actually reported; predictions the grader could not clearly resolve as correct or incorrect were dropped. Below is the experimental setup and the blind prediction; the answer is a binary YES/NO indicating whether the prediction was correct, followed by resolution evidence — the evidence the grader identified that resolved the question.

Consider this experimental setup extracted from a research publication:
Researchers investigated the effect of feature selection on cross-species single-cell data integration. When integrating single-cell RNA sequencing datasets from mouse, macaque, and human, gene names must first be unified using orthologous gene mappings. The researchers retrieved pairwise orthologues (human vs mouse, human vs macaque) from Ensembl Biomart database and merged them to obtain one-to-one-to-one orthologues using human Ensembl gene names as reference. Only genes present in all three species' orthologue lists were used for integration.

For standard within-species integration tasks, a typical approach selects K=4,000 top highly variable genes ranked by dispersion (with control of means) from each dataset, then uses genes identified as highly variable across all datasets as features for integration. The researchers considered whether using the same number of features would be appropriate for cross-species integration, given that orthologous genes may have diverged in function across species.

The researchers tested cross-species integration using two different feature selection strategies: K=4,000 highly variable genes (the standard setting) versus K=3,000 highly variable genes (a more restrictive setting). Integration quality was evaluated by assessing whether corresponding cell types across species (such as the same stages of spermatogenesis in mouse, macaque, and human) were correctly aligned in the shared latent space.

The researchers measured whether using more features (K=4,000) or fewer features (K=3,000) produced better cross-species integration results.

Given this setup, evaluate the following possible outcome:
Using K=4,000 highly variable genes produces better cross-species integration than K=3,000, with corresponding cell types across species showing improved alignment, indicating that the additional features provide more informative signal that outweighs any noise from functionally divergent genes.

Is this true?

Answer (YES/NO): NO